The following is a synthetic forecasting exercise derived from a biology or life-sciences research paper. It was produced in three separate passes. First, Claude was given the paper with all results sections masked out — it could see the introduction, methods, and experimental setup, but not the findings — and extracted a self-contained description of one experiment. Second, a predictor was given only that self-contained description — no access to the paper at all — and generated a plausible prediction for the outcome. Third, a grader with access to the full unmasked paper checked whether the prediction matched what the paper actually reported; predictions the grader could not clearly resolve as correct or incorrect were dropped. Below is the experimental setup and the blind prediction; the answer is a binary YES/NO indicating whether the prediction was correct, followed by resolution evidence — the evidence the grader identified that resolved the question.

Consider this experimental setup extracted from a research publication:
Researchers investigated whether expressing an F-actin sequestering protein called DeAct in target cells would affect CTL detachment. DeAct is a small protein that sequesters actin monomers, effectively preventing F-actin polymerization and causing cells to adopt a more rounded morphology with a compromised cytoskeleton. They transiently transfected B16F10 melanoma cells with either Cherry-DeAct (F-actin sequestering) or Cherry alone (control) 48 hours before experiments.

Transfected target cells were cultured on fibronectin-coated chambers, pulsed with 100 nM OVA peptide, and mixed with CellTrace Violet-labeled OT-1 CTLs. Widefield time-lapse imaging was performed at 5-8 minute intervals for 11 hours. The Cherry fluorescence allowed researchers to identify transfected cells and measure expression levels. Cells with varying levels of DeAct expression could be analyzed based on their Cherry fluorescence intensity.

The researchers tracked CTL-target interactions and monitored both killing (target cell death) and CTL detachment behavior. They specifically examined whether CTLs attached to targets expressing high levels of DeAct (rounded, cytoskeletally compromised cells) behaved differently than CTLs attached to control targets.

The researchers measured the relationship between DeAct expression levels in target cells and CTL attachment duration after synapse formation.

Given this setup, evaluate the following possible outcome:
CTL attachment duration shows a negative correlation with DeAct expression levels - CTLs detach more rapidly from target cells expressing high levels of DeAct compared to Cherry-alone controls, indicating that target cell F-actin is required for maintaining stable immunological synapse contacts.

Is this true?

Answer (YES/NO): NO